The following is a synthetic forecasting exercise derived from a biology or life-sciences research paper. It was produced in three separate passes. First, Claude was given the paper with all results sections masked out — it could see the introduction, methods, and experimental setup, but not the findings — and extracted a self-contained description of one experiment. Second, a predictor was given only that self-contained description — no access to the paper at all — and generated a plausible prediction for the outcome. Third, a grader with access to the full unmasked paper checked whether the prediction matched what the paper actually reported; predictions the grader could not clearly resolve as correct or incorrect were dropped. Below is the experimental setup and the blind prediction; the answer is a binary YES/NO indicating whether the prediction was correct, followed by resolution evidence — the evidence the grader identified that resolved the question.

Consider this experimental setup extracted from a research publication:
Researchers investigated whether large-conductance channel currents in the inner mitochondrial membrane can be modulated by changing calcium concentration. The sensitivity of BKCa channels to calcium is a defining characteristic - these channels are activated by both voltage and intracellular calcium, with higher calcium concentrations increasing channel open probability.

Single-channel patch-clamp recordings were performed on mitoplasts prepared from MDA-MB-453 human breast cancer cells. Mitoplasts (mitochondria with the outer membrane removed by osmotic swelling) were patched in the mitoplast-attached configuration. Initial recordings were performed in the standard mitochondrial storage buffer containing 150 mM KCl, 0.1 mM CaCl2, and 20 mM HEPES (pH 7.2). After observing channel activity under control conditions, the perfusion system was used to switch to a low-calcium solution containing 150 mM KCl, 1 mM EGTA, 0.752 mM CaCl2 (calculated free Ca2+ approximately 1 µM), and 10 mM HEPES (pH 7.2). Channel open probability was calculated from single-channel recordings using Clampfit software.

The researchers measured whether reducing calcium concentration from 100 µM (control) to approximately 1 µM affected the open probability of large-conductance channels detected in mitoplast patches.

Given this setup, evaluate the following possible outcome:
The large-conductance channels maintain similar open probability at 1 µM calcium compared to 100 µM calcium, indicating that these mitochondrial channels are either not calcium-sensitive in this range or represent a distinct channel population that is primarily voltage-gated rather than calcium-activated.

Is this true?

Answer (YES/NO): NO